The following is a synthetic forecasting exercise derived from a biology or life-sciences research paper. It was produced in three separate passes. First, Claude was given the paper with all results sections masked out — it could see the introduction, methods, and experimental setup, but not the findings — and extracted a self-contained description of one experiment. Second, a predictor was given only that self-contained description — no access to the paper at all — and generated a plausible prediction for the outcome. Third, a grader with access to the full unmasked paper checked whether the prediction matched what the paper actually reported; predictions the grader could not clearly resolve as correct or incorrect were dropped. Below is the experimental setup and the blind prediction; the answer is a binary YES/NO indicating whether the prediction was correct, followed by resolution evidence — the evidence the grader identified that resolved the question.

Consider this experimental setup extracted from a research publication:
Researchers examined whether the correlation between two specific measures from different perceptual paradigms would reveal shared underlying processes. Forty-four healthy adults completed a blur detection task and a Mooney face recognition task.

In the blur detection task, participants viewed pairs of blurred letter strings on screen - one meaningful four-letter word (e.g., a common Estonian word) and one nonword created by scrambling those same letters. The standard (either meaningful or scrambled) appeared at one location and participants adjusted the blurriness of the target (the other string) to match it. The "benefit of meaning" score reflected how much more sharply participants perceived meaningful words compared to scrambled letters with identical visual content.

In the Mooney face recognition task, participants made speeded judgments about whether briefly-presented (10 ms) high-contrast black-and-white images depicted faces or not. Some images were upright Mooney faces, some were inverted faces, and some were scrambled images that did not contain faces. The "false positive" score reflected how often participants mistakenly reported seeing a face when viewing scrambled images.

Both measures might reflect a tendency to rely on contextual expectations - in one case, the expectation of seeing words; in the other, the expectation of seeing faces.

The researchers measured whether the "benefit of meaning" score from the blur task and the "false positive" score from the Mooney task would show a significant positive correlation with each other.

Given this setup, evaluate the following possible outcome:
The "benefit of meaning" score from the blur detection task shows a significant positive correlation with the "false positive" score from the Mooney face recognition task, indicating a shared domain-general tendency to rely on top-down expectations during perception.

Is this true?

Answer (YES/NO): YES